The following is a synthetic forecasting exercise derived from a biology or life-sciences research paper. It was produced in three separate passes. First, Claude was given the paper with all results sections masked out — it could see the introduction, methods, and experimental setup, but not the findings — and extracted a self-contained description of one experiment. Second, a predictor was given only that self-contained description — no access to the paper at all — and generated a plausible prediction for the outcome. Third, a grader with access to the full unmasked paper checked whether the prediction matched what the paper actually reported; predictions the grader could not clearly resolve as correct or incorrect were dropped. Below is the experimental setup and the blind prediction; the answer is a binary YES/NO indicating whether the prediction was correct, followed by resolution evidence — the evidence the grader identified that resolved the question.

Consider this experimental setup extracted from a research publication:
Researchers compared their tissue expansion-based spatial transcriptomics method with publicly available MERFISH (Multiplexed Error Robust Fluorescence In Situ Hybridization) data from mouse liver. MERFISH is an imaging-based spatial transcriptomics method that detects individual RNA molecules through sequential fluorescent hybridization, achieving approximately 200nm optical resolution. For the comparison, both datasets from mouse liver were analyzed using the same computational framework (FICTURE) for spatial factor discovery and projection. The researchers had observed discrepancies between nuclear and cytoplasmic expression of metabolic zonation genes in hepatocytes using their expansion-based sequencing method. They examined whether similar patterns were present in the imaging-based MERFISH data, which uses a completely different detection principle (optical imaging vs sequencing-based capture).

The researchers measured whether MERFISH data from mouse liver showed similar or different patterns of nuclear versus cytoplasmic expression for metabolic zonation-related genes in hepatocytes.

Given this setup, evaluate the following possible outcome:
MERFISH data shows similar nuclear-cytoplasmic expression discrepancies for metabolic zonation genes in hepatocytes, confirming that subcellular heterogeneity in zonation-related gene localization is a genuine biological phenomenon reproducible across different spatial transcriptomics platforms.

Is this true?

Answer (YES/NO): YES